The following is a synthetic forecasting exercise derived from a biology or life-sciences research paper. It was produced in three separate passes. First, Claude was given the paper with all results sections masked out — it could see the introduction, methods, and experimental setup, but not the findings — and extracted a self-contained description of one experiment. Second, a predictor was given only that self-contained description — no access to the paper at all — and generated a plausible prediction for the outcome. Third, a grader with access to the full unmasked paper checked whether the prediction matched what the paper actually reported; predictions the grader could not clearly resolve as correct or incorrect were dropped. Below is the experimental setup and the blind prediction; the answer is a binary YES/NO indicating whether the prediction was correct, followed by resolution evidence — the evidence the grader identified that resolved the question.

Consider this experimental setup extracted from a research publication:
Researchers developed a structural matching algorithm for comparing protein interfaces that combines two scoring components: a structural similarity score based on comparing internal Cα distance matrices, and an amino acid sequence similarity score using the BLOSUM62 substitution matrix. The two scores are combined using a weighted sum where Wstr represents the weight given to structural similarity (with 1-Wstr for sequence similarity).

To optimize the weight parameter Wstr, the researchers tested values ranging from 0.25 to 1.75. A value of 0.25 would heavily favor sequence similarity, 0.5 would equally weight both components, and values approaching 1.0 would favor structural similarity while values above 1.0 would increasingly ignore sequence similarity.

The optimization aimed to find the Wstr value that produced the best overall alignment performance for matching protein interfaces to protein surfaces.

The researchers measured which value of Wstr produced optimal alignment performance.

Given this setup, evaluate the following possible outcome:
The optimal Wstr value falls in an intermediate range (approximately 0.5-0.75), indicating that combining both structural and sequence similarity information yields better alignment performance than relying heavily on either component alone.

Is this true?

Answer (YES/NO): YES